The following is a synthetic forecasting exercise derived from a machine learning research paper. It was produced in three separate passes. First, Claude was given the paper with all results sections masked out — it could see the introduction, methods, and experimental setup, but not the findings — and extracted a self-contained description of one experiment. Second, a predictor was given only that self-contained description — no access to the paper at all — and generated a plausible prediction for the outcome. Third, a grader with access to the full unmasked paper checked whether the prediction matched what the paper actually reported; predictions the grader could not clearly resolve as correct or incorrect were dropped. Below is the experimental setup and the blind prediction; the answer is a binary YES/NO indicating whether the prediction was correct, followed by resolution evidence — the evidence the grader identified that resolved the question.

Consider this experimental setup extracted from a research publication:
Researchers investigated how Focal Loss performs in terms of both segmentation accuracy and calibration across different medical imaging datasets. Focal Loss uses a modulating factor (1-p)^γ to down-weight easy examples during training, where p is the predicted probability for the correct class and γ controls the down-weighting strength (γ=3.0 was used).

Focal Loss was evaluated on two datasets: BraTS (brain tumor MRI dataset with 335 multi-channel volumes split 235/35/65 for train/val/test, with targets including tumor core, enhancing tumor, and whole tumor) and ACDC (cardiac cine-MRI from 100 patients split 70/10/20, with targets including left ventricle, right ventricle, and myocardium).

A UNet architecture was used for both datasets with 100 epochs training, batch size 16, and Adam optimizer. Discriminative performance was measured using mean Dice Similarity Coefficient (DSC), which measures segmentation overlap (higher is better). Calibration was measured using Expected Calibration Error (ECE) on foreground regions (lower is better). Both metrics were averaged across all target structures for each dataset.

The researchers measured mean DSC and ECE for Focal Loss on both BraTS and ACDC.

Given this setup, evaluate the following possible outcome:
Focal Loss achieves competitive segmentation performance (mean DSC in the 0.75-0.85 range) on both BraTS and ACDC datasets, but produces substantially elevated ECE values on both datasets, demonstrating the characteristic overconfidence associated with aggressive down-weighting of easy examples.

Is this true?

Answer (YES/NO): NO